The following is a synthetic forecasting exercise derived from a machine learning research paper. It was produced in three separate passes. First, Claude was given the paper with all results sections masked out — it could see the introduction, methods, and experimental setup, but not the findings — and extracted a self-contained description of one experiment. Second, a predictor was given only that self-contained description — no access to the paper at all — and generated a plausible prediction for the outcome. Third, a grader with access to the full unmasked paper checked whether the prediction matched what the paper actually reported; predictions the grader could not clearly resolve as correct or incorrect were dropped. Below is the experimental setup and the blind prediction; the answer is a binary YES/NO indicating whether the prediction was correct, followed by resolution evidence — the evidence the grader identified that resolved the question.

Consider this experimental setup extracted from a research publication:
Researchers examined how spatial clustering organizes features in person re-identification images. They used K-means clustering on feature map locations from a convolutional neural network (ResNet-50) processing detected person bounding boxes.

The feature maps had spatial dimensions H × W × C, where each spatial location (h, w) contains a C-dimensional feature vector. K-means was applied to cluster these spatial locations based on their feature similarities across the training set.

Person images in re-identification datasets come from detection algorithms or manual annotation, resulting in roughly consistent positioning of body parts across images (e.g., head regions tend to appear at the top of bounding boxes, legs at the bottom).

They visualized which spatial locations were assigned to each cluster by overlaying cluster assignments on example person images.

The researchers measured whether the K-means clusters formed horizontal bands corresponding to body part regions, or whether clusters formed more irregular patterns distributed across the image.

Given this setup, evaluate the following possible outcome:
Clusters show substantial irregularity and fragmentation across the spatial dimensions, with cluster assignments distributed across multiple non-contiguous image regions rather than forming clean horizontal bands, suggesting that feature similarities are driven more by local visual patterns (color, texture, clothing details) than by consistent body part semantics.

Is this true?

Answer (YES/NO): NO